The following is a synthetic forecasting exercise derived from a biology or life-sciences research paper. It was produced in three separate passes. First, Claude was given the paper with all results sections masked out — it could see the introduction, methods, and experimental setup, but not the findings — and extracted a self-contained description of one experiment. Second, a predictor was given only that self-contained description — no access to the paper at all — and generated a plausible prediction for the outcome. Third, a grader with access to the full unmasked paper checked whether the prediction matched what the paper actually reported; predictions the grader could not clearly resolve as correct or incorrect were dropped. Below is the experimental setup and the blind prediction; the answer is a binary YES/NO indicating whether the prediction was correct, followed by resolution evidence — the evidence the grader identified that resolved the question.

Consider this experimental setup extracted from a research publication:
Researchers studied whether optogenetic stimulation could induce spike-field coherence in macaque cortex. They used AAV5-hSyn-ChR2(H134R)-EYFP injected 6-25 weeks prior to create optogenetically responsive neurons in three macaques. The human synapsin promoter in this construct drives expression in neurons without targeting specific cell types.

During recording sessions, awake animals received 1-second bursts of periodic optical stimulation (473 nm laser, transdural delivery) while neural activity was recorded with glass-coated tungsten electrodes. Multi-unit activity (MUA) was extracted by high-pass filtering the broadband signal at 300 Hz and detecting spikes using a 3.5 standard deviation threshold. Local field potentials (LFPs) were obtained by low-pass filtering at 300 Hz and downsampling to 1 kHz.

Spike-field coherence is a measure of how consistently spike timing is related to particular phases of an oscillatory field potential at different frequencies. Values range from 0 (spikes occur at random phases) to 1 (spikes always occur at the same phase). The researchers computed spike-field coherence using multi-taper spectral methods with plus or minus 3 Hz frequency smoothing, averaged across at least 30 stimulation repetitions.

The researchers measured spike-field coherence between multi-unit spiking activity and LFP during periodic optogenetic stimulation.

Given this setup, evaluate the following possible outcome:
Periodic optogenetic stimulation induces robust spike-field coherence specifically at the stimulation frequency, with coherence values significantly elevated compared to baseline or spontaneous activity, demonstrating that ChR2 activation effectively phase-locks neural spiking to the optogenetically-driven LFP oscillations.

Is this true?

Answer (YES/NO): NO